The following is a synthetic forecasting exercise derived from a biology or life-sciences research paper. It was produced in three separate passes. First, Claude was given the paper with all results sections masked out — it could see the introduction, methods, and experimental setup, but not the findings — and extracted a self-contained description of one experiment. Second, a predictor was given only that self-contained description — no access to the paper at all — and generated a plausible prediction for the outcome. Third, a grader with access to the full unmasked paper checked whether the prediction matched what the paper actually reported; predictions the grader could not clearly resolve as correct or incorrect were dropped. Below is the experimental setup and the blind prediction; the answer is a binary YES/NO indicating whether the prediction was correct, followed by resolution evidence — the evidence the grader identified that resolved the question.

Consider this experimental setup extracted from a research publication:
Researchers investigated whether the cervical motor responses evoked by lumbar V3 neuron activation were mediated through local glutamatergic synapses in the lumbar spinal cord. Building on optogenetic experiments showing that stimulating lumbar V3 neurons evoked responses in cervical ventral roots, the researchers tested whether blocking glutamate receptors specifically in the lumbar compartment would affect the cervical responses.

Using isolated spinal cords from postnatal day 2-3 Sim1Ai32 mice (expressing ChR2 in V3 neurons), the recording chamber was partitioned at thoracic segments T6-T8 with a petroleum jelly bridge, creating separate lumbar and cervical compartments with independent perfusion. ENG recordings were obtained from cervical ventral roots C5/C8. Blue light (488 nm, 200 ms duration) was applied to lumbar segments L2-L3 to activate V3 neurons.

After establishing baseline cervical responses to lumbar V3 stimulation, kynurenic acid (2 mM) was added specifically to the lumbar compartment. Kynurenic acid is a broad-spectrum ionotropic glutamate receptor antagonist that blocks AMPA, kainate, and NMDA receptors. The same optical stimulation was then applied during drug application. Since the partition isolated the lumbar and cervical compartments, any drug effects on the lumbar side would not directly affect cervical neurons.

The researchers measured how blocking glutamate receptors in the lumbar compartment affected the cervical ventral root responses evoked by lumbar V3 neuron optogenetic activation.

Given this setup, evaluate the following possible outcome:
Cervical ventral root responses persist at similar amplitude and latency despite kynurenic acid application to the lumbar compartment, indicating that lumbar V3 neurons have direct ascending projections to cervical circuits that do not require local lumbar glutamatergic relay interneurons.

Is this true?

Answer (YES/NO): YES